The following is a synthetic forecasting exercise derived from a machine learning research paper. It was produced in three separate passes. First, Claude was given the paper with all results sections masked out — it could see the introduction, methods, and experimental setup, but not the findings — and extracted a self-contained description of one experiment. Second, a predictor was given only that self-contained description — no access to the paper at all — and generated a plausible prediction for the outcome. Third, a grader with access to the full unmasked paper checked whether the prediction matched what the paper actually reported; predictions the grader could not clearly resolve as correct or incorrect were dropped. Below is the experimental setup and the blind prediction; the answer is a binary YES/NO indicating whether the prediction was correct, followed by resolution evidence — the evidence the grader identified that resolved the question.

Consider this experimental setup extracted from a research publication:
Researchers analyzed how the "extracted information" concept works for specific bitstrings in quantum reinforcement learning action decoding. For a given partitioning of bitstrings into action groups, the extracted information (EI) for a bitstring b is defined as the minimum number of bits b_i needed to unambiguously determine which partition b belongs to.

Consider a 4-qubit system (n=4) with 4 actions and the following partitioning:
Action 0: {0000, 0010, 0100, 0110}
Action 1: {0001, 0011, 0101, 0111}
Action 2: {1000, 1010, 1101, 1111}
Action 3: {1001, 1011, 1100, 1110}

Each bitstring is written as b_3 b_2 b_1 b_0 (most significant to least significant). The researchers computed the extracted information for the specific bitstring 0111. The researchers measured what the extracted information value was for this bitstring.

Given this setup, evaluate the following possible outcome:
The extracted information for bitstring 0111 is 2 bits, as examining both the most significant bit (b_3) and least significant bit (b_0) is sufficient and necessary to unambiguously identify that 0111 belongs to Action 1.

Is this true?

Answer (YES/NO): YES